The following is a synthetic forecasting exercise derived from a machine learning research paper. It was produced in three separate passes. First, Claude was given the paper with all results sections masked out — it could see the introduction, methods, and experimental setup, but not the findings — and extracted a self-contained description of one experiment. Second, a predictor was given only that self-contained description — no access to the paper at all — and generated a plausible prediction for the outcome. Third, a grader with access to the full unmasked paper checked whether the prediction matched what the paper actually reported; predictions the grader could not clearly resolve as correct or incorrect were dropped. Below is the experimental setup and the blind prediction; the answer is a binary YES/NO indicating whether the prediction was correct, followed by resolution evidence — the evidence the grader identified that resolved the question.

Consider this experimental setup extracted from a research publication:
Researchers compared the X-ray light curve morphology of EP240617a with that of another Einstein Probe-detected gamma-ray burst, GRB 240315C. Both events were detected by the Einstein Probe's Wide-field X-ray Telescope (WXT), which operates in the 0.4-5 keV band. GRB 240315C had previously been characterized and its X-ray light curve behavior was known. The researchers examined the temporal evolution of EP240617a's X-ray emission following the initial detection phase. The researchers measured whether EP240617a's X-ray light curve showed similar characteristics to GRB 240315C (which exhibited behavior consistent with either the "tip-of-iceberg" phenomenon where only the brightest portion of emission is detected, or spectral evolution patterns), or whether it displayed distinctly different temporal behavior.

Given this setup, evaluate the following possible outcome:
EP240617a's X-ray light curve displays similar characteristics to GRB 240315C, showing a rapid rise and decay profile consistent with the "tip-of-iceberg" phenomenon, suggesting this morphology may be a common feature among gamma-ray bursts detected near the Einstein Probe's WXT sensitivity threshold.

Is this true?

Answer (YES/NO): NO